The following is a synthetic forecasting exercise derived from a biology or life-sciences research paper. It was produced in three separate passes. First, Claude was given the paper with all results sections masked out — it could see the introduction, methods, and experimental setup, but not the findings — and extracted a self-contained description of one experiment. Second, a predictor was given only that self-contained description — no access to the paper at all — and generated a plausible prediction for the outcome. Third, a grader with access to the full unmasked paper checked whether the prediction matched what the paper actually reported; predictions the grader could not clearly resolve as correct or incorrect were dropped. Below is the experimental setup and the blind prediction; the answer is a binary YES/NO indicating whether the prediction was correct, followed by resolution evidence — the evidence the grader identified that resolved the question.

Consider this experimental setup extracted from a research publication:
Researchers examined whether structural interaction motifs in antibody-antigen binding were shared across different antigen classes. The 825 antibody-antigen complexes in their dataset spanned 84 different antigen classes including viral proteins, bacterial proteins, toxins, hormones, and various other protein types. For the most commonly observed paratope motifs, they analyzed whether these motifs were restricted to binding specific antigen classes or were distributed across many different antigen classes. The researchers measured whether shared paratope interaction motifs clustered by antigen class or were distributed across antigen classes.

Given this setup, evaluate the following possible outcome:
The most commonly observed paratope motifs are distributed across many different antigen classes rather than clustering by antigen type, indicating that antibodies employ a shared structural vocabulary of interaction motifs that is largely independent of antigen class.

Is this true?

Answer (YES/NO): YES